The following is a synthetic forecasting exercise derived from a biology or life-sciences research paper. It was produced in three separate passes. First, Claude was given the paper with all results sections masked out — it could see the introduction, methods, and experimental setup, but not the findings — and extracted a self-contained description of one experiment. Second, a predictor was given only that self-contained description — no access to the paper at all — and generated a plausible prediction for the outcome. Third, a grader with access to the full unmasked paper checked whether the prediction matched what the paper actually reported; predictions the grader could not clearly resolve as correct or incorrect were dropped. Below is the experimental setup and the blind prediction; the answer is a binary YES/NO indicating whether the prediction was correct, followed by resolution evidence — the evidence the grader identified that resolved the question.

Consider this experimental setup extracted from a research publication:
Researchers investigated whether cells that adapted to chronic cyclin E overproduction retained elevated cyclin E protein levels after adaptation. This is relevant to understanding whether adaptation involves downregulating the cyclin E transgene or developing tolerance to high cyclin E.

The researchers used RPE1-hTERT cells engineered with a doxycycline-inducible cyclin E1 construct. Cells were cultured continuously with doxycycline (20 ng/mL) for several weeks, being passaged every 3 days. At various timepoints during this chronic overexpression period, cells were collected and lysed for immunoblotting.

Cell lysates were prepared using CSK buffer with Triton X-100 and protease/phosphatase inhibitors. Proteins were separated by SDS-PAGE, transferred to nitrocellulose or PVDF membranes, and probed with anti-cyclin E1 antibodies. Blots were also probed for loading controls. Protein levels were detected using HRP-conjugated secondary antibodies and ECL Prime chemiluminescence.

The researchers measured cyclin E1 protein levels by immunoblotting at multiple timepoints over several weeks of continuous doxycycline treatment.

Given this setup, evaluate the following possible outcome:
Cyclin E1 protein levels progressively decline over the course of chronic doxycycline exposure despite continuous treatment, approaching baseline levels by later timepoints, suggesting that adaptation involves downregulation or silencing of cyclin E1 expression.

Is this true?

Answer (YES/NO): NO